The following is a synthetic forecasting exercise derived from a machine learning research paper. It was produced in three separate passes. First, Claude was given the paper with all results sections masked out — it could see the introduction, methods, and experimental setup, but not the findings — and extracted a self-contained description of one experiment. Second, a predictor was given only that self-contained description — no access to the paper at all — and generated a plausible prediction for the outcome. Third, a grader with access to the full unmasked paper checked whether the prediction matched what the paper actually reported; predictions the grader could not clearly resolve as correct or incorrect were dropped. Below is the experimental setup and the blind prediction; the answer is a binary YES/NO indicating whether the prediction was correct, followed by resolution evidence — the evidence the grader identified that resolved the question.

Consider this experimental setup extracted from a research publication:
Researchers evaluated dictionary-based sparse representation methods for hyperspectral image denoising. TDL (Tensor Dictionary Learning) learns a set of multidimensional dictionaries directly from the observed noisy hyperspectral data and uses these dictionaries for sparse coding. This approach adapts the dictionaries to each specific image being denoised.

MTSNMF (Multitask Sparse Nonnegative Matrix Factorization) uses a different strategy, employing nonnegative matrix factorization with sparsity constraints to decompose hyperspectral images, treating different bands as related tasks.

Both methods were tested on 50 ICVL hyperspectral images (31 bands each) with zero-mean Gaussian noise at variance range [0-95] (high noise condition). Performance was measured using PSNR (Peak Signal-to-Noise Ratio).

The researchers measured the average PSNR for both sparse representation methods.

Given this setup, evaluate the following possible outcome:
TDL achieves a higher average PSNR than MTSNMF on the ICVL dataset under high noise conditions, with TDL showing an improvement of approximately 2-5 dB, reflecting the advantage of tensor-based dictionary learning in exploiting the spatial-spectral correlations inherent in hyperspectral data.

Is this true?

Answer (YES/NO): NO